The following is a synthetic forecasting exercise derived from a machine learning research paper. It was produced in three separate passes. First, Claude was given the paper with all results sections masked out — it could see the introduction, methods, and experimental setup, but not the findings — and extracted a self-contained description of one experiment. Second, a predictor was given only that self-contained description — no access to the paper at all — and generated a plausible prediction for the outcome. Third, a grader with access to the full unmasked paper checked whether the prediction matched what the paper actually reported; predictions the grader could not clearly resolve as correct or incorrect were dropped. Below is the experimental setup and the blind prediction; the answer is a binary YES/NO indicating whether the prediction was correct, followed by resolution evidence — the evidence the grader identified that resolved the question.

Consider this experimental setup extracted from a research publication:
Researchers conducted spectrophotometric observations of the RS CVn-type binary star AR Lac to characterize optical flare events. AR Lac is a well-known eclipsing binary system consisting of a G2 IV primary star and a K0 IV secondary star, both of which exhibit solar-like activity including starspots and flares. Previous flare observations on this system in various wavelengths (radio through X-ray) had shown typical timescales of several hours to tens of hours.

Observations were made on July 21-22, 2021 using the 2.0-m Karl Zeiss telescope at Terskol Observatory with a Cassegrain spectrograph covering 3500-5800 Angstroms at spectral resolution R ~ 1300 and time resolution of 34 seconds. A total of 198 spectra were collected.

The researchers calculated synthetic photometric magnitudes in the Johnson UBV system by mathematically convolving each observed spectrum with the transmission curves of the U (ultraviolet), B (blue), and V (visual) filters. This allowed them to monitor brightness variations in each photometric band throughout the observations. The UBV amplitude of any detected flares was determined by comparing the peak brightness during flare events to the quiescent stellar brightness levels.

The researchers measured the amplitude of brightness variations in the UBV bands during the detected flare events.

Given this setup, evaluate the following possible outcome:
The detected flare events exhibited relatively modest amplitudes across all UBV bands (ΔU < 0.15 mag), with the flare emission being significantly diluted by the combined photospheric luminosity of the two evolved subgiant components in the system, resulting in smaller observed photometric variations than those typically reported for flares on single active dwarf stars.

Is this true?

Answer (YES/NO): NO